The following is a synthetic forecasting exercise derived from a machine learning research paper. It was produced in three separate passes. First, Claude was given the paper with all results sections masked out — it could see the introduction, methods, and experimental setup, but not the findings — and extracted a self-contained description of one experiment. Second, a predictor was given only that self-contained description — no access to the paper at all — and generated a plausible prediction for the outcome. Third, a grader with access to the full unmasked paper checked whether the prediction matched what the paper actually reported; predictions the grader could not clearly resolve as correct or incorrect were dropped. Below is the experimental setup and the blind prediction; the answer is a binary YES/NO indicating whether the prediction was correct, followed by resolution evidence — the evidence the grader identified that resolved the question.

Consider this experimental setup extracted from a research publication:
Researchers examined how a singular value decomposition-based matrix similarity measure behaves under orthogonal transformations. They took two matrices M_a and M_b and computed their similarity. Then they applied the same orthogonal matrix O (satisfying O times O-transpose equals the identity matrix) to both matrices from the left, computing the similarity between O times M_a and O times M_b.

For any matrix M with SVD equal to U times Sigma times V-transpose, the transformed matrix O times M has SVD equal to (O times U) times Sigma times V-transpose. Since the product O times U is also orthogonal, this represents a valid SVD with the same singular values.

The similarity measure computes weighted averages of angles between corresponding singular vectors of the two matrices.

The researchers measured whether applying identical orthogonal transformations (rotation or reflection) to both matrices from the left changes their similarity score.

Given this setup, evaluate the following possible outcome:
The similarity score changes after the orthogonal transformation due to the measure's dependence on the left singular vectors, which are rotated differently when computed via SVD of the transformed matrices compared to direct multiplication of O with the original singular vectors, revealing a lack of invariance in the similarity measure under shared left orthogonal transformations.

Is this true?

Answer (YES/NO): NO